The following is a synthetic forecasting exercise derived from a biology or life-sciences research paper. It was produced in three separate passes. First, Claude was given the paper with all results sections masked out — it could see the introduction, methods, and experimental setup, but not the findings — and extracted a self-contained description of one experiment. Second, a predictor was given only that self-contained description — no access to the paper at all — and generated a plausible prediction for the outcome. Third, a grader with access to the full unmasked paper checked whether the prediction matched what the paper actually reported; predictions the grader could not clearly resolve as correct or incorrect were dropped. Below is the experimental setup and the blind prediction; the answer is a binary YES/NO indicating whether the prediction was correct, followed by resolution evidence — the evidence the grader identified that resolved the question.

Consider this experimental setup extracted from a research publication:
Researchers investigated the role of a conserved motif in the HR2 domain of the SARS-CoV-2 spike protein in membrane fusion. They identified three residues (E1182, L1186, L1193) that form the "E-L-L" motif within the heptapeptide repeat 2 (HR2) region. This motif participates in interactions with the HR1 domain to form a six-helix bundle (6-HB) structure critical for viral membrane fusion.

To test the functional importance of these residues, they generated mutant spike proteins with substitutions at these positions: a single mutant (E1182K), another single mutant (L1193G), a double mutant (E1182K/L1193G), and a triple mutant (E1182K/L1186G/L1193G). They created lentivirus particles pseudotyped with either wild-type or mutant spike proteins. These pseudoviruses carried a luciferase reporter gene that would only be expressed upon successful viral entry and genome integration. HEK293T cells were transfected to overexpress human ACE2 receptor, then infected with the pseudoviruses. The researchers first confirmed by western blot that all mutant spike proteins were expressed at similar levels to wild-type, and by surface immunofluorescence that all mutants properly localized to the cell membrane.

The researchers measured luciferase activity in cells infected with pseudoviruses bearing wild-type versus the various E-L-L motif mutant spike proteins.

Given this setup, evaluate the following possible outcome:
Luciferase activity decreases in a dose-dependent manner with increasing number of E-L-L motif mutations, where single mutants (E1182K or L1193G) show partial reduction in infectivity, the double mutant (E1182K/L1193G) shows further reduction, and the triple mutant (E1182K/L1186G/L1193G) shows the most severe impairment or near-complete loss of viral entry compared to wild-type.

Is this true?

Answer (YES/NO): YES